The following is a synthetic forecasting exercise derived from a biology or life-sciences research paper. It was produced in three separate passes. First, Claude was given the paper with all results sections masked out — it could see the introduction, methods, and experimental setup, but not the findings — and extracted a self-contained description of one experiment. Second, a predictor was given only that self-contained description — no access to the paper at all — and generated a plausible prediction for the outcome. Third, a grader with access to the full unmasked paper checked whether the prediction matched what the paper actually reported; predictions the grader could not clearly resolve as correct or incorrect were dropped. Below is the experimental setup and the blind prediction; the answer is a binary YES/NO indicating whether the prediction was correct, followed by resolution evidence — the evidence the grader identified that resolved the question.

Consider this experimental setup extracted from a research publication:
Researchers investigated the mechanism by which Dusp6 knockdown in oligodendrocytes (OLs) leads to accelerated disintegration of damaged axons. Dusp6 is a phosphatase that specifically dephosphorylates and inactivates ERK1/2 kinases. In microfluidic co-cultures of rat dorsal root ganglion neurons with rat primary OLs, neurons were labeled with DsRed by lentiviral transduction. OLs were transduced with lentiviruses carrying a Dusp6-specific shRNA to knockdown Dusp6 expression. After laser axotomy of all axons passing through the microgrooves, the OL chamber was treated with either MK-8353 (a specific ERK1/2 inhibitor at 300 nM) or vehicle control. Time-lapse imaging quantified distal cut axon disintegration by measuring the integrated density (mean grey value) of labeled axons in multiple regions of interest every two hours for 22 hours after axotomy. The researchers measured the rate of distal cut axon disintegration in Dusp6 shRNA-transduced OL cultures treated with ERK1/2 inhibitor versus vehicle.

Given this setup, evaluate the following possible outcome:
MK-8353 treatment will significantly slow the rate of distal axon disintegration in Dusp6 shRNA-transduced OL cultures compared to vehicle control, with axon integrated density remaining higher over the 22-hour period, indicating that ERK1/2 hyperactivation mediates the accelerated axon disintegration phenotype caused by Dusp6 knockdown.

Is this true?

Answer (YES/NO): YES